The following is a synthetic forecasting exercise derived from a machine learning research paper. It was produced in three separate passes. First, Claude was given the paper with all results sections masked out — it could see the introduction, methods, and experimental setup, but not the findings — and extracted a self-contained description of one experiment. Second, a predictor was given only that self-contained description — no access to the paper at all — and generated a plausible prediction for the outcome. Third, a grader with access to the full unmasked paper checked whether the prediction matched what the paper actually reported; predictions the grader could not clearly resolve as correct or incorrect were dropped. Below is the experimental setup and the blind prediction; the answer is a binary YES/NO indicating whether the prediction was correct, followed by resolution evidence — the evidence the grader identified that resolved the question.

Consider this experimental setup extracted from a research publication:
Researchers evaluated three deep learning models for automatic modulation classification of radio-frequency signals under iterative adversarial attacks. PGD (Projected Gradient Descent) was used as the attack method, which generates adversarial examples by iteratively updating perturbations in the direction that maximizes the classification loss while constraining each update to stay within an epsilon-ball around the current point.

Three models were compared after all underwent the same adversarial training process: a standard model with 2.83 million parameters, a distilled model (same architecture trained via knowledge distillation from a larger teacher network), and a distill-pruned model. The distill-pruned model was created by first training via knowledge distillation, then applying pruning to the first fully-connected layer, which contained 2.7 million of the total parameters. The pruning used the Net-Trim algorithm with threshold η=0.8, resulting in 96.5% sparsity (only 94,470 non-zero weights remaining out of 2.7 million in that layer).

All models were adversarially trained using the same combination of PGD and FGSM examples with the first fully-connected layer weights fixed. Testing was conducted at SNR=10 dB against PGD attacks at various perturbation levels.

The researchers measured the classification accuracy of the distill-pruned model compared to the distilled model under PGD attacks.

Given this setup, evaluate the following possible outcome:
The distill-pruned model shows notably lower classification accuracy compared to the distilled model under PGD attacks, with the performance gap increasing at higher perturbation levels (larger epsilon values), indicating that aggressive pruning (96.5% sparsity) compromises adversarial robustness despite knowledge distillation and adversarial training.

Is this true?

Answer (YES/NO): NO